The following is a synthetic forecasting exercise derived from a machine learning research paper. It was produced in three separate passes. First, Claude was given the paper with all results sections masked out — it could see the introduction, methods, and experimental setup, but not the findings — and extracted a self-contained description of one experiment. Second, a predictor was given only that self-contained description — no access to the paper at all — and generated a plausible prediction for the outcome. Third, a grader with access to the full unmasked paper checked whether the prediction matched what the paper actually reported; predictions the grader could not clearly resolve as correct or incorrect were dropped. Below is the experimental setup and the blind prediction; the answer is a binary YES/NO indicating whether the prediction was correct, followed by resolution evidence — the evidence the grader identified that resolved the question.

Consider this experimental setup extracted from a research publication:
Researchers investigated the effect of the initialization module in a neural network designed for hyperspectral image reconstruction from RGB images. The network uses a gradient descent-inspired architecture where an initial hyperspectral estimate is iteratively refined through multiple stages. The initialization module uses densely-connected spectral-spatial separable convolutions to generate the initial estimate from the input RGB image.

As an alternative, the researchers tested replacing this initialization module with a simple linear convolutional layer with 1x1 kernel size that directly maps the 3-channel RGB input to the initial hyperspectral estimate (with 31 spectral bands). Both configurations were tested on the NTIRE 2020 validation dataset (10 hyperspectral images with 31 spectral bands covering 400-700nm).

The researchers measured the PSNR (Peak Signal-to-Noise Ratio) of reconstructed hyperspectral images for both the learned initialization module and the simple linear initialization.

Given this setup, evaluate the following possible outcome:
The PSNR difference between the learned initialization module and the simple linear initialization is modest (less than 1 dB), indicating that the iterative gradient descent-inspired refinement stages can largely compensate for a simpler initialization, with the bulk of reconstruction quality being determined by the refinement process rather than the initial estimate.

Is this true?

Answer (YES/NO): YES